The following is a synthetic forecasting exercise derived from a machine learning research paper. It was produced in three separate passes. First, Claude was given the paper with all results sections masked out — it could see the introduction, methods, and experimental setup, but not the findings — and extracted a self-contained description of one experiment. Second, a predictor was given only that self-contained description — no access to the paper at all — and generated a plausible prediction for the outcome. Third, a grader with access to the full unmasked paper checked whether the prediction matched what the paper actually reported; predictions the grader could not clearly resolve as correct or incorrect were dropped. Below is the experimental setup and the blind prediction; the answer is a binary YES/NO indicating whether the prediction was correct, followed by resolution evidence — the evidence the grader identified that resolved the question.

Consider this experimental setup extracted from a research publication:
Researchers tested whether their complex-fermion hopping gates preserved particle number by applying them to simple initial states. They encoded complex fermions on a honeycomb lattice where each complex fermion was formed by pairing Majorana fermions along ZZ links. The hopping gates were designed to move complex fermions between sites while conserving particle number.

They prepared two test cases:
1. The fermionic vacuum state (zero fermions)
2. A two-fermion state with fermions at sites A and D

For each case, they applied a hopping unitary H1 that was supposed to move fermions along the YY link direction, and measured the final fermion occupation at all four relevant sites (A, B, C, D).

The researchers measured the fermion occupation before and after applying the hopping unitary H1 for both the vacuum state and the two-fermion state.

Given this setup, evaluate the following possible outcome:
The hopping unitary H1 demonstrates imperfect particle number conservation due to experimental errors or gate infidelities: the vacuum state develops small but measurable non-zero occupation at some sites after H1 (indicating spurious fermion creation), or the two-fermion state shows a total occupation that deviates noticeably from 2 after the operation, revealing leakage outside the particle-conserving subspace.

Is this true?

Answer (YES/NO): NO